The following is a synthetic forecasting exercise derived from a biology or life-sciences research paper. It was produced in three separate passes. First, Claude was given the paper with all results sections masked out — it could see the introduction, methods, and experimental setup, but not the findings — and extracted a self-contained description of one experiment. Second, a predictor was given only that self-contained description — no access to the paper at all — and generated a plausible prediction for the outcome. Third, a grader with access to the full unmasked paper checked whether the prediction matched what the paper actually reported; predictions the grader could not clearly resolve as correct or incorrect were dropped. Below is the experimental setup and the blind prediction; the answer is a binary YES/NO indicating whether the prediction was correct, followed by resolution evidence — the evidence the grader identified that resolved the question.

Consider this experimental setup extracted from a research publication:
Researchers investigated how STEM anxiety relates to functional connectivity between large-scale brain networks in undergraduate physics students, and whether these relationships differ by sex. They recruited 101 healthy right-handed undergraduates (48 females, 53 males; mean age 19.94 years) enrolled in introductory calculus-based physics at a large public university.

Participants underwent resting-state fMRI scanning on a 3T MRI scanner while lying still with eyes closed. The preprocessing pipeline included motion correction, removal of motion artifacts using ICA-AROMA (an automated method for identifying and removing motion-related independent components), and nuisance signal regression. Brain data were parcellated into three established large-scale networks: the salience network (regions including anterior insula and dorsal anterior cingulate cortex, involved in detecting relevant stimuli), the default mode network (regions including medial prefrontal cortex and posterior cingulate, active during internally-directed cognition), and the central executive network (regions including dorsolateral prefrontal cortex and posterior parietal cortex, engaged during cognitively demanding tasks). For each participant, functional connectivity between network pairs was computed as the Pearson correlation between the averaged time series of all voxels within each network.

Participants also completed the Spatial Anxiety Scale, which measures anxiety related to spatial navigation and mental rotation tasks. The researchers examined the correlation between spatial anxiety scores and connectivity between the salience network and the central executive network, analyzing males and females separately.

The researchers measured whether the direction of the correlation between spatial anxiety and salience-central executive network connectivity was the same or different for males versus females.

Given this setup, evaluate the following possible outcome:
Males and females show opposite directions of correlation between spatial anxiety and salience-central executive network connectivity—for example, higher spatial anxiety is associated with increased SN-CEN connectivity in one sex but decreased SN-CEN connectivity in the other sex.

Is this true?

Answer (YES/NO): NO